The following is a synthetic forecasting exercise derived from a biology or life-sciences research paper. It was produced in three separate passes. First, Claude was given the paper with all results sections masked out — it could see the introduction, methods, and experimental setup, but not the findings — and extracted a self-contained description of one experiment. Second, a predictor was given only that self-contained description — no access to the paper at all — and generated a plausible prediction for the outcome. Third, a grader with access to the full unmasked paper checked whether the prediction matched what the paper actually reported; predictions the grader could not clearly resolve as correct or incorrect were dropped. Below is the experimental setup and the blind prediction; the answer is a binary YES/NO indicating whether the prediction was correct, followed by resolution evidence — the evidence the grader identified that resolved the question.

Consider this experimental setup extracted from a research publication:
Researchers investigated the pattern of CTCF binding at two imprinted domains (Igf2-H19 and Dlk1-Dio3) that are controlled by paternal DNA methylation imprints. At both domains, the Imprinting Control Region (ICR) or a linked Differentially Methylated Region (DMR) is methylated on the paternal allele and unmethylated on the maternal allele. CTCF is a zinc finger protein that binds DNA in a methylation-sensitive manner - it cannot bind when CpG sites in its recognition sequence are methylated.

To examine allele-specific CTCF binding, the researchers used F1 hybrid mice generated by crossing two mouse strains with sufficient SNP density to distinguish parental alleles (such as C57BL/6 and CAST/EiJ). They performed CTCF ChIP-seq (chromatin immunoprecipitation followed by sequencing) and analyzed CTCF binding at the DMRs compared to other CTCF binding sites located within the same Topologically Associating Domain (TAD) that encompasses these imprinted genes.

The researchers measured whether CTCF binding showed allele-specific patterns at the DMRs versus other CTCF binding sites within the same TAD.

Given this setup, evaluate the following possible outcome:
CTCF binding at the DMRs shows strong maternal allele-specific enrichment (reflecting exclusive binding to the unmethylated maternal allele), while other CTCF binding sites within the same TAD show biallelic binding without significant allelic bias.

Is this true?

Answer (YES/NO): YES